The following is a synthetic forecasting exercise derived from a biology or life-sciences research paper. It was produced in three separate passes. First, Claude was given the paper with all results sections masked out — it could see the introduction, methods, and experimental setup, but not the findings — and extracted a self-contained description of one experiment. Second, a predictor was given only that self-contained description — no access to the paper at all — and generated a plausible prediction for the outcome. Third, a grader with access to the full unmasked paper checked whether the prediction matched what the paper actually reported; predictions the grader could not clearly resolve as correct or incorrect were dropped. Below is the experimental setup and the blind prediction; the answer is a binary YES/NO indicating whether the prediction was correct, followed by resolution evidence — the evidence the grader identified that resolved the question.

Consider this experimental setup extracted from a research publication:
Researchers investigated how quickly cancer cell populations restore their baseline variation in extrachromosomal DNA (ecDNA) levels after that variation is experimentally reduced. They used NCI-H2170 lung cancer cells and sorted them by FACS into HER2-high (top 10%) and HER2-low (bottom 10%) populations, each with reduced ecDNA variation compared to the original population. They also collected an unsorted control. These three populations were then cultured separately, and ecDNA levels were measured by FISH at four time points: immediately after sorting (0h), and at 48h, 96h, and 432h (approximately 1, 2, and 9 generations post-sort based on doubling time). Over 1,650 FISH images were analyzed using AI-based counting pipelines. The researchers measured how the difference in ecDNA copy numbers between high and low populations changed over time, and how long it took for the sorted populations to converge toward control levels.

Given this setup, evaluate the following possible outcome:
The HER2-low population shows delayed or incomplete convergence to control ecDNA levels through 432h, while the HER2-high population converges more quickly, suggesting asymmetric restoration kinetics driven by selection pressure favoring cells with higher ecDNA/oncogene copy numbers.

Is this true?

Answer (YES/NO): NO